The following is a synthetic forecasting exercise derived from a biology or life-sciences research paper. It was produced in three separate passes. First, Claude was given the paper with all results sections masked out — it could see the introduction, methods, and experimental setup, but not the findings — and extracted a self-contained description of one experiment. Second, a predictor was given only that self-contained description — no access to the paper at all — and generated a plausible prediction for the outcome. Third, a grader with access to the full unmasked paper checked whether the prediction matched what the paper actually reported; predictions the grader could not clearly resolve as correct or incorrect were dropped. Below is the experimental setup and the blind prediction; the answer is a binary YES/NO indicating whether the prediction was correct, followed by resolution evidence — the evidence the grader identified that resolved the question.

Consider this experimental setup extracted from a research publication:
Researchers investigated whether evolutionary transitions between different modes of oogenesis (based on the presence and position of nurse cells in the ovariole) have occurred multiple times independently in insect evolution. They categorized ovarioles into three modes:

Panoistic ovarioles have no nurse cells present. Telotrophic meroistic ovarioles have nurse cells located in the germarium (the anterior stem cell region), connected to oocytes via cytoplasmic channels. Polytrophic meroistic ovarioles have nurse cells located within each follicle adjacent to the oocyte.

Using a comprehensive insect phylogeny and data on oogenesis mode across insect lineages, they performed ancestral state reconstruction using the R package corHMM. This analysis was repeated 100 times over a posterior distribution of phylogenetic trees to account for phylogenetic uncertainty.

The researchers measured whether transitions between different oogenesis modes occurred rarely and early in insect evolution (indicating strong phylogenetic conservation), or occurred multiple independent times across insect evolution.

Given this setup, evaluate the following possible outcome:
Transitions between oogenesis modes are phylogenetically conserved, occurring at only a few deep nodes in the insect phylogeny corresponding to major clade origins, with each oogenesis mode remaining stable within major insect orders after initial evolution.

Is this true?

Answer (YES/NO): NO